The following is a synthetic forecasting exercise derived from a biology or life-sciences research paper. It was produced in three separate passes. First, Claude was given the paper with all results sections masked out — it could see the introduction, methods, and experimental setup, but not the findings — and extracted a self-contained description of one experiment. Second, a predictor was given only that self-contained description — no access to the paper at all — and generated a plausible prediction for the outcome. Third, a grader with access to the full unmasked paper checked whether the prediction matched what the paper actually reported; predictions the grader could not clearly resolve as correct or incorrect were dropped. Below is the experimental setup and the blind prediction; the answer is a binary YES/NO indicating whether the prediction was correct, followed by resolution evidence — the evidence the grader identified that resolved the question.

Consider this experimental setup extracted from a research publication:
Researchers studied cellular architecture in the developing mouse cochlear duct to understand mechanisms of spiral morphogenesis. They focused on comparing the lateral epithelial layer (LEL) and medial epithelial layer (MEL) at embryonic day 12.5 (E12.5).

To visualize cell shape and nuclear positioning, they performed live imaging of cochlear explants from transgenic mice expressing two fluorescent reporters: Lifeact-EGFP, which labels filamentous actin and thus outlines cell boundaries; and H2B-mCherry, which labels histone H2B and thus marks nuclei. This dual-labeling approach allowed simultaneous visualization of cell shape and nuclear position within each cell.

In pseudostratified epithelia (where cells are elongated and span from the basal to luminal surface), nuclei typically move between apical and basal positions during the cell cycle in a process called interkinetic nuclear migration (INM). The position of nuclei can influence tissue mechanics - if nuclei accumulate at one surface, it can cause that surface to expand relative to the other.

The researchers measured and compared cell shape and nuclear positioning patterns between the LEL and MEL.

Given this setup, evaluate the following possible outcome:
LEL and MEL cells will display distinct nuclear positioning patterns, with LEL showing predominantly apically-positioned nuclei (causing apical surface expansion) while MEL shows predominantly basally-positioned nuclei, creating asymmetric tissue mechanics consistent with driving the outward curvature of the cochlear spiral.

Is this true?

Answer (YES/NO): NO